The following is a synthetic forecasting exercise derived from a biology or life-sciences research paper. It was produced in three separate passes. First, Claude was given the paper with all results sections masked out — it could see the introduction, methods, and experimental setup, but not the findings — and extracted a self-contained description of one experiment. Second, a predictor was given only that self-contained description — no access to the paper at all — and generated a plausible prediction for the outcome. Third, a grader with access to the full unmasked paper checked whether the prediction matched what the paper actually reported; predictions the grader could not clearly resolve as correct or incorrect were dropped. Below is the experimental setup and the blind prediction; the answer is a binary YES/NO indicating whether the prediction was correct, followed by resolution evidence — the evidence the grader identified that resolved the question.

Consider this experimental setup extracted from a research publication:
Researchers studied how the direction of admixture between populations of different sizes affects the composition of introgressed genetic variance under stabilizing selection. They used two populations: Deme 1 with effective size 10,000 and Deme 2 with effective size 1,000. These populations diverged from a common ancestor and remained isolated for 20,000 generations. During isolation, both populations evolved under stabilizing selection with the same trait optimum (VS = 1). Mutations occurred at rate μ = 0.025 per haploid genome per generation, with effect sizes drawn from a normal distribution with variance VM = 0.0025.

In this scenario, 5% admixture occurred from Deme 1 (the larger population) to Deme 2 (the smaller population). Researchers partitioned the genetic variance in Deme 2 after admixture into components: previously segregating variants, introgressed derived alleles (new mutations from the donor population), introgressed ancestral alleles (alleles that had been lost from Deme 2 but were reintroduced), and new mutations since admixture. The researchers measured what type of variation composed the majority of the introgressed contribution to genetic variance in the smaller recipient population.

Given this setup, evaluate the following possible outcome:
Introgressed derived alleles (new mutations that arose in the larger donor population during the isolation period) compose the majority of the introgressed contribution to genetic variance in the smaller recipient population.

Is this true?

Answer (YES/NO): NO